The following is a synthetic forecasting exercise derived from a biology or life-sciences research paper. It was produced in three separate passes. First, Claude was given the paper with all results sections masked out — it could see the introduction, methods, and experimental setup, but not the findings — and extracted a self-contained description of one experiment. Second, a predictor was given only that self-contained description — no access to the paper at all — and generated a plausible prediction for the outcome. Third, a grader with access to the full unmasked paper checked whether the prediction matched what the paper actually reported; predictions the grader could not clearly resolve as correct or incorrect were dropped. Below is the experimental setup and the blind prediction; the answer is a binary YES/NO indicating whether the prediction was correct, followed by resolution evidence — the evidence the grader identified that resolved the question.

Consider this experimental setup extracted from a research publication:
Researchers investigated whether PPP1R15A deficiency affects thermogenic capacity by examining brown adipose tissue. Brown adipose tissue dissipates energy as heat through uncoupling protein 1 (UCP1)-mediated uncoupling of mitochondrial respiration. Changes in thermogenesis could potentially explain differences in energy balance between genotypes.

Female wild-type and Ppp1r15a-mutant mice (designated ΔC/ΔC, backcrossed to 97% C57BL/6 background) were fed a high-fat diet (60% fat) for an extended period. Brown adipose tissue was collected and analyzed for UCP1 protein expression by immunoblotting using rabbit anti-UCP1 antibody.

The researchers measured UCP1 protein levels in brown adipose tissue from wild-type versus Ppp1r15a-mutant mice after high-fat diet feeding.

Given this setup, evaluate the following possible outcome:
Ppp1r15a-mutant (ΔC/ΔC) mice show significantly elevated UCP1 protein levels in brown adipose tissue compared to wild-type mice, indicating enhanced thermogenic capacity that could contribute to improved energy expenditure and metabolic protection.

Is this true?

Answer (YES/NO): NO